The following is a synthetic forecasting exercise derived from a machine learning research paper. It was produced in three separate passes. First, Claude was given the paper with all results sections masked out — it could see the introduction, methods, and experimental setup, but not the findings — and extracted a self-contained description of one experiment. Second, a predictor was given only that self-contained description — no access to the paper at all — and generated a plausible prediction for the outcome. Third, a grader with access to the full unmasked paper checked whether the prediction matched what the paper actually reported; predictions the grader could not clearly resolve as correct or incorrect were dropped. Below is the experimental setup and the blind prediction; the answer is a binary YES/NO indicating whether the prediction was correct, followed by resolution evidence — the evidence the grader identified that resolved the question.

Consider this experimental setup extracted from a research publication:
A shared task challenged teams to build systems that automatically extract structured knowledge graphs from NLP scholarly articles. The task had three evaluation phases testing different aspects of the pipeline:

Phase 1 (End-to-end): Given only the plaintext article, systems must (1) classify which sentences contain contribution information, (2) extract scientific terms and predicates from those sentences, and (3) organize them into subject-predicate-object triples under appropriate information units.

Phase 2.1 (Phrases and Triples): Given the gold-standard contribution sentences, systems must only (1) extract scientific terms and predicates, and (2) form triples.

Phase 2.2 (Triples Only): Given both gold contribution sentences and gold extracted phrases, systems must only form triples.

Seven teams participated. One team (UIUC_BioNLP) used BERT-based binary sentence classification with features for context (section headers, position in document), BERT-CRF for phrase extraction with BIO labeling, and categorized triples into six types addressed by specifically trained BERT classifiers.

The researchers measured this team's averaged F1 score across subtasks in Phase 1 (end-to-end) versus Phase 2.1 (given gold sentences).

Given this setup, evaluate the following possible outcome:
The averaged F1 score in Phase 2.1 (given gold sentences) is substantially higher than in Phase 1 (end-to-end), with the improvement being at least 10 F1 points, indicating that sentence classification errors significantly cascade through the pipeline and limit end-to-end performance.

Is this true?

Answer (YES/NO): YES